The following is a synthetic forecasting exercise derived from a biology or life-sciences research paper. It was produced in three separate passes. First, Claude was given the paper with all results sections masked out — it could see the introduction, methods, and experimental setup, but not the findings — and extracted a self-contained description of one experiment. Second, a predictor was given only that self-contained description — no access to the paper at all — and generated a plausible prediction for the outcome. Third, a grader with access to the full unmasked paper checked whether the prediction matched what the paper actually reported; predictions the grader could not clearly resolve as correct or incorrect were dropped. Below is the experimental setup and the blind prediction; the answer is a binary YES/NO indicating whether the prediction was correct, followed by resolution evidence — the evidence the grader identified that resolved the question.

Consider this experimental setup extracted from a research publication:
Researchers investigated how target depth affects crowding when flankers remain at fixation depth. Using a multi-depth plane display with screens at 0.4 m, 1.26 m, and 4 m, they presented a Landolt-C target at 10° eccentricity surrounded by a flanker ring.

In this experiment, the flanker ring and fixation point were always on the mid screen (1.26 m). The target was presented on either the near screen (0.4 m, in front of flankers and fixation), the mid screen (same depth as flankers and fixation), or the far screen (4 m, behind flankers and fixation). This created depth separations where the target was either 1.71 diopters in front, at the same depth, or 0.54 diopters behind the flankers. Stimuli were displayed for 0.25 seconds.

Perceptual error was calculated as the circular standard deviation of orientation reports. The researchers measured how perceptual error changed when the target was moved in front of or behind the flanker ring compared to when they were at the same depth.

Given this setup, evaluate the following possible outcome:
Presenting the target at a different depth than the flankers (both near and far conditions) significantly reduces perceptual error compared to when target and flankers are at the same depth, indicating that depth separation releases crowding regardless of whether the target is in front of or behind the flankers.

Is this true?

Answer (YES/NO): NO